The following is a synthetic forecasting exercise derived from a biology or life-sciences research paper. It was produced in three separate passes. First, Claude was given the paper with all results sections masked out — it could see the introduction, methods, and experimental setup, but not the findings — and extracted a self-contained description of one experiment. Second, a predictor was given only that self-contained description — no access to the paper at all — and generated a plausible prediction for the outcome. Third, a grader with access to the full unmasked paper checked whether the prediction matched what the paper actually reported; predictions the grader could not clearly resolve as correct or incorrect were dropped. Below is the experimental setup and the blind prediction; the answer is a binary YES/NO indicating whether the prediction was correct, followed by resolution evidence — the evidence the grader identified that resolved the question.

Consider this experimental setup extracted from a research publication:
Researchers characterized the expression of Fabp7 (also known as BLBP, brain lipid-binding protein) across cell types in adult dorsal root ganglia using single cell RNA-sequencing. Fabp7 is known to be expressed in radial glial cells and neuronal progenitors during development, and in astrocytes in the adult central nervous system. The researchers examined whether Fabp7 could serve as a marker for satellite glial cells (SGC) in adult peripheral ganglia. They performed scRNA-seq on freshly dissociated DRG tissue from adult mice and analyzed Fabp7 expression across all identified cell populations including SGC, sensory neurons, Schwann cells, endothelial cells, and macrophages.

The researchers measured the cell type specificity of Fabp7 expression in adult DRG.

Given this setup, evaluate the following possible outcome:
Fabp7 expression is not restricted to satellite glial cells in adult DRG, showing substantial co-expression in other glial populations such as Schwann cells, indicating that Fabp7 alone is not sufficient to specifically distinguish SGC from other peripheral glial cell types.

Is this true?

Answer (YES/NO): NO